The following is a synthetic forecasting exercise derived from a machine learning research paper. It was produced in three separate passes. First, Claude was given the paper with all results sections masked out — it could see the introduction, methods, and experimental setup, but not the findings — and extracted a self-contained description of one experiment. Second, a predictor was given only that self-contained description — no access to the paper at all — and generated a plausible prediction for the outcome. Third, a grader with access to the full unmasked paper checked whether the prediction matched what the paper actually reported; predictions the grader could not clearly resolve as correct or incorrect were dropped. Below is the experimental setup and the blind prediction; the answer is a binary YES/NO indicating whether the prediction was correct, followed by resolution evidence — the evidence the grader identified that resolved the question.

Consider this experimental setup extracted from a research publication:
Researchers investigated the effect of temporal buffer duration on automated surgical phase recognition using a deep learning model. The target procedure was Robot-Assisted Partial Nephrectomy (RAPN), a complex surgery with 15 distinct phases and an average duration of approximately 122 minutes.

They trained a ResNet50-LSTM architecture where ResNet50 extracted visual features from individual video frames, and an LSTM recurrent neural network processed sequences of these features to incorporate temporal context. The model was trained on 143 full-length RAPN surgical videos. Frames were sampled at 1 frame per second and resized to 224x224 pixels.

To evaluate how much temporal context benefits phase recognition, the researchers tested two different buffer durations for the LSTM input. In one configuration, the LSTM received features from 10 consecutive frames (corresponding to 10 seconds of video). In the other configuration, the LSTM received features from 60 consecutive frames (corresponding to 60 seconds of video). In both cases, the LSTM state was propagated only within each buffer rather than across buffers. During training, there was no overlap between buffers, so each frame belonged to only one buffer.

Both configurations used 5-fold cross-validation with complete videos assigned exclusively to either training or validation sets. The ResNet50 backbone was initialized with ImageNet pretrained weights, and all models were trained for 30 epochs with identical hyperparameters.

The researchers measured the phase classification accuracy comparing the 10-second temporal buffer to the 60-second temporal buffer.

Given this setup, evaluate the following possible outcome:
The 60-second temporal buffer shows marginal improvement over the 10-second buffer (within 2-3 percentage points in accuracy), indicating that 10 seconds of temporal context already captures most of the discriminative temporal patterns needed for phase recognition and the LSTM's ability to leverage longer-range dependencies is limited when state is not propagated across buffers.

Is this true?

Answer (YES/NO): NO